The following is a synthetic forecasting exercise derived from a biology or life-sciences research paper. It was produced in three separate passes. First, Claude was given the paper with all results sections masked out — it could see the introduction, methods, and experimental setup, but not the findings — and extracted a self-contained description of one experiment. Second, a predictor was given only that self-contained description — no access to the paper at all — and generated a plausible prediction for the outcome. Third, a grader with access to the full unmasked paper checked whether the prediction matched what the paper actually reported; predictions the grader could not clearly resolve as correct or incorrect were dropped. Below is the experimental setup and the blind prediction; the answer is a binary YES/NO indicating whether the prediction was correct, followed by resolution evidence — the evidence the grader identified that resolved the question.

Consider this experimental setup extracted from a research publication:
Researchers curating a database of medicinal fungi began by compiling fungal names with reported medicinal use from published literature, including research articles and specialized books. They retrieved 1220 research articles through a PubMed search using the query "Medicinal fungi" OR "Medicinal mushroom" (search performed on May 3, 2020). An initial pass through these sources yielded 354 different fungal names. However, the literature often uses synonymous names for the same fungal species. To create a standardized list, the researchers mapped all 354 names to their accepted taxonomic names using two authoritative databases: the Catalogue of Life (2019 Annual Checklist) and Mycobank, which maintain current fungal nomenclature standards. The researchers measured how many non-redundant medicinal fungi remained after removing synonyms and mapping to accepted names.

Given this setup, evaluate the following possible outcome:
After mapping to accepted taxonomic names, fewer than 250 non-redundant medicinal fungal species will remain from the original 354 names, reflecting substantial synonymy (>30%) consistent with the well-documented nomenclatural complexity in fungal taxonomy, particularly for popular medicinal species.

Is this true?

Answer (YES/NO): NO